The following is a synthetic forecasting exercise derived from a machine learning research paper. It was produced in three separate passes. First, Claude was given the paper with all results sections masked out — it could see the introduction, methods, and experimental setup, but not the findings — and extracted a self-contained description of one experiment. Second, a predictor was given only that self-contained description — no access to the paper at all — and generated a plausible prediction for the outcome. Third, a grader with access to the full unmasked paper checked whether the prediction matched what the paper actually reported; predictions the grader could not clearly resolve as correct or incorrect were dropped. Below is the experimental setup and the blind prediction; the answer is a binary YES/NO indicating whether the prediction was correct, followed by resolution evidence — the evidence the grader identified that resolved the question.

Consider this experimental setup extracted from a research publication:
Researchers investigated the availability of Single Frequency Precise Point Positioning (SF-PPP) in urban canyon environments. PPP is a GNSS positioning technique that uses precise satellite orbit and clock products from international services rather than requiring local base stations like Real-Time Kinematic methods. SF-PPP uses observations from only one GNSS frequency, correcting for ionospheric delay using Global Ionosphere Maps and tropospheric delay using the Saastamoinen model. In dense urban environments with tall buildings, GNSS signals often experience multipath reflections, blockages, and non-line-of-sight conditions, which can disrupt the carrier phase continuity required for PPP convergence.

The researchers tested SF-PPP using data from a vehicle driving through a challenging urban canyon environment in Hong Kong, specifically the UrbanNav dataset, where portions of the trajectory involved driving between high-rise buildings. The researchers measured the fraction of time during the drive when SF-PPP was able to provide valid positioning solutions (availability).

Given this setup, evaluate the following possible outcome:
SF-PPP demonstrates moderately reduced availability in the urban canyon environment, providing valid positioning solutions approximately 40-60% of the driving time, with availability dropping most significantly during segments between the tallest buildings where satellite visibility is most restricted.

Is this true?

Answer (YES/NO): NO